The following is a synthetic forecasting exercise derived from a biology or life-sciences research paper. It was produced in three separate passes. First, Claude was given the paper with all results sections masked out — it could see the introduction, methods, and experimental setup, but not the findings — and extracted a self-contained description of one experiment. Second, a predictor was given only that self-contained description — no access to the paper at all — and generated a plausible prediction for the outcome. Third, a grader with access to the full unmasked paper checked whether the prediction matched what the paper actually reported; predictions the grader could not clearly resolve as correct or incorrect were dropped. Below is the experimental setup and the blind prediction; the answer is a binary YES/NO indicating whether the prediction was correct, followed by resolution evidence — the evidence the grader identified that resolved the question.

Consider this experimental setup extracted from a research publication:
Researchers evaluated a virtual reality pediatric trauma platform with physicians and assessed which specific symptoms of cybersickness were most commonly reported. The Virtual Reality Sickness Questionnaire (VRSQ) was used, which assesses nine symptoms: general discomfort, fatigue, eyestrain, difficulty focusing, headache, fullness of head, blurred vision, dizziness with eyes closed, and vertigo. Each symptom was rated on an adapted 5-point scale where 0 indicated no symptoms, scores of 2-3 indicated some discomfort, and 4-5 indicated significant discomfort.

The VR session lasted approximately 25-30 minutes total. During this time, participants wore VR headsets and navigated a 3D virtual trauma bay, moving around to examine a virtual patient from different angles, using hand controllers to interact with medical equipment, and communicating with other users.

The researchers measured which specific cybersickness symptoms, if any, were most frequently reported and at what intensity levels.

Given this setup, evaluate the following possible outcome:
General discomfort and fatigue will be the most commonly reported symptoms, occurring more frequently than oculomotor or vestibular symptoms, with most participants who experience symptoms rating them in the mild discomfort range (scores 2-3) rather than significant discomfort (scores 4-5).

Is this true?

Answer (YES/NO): NO